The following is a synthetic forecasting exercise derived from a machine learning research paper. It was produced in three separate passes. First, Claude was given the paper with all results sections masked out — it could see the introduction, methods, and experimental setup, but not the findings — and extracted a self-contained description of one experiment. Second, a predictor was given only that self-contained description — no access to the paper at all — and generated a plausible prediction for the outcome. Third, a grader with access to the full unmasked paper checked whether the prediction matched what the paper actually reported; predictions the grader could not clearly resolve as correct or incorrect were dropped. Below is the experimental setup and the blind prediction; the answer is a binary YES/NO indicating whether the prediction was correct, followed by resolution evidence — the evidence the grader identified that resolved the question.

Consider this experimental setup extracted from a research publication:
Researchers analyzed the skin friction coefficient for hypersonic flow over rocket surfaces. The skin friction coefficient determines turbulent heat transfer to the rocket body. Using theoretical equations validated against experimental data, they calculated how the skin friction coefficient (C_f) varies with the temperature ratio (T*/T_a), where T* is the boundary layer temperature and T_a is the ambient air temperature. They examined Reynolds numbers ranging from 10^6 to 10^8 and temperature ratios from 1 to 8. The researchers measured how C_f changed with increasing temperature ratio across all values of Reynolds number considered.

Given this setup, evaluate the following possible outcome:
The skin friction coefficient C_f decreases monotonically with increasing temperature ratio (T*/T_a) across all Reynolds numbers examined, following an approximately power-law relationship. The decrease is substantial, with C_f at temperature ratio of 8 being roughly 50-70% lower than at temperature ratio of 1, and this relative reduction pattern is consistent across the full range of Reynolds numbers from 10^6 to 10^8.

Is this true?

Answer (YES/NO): NO